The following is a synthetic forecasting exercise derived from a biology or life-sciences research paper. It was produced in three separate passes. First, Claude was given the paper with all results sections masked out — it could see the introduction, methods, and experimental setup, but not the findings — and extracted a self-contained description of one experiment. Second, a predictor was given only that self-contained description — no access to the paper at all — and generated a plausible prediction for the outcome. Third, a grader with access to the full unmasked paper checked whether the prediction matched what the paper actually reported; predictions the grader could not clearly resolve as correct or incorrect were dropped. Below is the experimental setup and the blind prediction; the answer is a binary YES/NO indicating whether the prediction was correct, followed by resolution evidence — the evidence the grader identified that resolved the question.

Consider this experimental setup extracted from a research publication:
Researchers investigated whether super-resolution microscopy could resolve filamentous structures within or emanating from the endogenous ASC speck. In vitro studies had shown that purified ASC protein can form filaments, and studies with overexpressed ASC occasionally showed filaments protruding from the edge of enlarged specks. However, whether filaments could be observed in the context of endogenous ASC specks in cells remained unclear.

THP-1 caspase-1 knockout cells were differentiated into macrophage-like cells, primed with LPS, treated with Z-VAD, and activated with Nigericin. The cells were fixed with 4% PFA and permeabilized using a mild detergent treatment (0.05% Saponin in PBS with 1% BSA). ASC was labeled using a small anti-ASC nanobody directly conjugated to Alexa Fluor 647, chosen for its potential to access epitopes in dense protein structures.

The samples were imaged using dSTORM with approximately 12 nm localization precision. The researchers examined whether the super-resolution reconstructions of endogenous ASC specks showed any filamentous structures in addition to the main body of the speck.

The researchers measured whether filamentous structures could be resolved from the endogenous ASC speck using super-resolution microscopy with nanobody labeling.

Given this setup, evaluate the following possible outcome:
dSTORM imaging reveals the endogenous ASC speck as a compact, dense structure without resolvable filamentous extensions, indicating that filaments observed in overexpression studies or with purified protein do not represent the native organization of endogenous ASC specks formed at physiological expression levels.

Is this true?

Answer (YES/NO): NO